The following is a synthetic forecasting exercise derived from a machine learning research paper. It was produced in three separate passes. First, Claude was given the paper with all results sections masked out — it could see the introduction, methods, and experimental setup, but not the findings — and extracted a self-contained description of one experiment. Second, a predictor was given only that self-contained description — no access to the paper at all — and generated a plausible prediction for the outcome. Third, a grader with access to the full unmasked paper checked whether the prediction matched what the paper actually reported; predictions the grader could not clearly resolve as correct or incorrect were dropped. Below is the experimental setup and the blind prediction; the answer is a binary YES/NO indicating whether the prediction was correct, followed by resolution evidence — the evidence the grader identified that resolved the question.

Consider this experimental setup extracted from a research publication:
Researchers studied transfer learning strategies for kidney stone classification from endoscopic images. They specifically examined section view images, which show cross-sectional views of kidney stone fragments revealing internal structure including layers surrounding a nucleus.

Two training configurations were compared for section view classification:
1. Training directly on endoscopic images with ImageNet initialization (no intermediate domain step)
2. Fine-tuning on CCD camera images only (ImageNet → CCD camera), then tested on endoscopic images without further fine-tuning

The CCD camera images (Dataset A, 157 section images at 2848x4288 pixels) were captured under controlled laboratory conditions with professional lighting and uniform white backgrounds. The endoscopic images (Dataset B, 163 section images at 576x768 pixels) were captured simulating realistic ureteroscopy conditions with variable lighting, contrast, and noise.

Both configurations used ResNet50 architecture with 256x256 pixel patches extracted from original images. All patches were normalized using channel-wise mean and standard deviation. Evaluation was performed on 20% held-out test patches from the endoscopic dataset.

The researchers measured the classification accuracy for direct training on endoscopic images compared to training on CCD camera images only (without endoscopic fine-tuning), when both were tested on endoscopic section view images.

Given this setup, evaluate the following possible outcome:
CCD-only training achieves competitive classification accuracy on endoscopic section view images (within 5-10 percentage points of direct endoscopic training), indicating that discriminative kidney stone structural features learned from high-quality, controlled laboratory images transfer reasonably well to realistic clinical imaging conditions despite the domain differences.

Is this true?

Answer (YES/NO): NO